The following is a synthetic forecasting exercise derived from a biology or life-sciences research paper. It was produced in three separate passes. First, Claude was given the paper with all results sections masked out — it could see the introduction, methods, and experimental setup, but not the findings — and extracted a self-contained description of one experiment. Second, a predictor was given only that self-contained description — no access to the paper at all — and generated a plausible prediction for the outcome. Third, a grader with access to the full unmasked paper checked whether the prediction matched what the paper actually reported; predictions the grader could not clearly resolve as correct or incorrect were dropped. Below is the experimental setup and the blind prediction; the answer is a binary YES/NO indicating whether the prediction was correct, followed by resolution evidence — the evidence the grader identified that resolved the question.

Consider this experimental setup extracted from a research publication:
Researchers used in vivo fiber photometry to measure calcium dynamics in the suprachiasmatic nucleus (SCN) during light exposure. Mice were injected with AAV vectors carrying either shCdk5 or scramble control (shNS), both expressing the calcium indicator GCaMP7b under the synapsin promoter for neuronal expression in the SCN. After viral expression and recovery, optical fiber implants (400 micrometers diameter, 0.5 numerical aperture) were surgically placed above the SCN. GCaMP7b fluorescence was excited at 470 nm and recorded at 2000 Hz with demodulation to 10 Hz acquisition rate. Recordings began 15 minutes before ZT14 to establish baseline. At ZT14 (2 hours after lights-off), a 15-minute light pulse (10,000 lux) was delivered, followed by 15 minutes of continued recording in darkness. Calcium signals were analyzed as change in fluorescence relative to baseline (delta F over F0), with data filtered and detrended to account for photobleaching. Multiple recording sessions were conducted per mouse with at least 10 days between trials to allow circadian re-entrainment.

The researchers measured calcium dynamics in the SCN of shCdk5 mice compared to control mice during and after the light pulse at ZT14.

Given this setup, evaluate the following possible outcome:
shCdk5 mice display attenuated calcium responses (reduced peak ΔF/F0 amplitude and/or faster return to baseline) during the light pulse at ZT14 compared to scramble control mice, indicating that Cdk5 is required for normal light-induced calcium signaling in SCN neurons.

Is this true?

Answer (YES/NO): YES